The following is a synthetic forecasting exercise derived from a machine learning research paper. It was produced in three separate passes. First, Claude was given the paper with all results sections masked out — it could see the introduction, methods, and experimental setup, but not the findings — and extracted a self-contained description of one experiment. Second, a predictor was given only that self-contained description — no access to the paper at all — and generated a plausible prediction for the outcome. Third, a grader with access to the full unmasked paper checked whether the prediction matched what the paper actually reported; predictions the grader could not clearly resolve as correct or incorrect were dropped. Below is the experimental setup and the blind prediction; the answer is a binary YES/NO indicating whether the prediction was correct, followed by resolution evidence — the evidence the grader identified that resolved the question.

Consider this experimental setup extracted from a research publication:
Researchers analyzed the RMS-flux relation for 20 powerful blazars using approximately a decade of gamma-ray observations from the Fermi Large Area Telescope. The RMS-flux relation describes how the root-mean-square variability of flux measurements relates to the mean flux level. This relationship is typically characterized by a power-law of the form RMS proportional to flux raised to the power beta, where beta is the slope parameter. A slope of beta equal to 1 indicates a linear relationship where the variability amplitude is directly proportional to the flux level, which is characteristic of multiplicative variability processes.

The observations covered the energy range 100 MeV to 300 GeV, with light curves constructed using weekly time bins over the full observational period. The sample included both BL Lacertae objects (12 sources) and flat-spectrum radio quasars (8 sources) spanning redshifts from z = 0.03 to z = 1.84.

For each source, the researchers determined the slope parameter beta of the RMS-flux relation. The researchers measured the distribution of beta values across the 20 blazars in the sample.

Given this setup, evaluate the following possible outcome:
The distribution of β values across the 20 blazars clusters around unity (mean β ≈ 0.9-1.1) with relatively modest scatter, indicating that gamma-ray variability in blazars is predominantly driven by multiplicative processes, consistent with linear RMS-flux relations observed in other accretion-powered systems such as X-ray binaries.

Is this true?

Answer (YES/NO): NO